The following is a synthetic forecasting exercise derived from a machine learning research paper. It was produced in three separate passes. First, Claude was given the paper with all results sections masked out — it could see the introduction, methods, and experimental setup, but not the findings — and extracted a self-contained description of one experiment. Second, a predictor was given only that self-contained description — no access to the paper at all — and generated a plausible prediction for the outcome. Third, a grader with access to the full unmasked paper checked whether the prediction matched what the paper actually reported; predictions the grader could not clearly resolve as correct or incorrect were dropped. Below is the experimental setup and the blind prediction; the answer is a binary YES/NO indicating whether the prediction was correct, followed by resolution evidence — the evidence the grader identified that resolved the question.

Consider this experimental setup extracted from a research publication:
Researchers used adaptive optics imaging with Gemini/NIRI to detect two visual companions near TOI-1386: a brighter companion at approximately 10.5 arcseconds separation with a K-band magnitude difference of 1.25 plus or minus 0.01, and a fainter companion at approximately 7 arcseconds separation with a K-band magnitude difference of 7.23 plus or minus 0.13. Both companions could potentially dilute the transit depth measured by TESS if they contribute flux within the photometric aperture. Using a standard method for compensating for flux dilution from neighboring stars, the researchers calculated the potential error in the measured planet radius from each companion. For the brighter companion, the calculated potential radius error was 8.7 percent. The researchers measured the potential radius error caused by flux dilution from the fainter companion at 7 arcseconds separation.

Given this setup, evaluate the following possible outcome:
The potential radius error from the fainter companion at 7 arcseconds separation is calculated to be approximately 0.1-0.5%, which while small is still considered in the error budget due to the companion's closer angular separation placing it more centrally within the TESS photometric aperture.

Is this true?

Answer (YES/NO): NO